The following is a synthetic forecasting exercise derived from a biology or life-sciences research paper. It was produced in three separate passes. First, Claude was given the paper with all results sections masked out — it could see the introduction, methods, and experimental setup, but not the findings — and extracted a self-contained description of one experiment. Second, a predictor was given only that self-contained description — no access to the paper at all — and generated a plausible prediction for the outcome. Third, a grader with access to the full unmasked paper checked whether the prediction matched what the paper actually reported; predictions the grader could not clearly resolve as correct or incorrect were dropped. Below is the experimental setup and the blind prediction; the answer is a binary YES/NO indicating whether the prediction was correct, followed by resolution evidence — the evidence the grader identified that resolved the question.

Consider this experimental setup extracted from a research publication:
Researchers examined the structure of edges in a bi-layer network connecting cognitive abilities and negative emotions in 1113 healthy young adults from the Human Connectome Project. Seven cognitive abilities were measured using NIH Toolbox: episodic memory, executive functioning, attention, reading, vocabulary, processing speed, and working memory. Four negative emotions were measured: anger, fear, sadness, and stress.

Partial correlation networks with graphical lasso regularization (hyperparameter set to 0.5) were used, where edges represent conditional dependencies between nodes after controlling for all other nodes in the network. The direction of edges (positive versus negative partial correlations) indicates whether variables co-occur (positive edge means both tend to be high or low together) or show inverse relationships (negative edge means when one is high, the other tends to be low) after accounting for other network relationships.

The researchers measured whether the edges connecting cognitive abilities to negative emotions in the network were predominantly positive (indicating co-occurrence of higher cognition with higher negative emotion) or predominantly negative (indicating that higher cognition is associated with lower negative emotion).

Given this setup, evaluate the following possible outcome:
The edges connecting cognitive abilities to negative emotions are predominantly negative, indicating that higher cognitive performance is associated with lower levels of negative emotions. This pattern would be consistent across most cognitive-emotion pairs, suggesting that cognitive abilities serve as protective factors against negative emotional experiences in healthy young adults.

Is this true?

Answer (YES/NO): NO